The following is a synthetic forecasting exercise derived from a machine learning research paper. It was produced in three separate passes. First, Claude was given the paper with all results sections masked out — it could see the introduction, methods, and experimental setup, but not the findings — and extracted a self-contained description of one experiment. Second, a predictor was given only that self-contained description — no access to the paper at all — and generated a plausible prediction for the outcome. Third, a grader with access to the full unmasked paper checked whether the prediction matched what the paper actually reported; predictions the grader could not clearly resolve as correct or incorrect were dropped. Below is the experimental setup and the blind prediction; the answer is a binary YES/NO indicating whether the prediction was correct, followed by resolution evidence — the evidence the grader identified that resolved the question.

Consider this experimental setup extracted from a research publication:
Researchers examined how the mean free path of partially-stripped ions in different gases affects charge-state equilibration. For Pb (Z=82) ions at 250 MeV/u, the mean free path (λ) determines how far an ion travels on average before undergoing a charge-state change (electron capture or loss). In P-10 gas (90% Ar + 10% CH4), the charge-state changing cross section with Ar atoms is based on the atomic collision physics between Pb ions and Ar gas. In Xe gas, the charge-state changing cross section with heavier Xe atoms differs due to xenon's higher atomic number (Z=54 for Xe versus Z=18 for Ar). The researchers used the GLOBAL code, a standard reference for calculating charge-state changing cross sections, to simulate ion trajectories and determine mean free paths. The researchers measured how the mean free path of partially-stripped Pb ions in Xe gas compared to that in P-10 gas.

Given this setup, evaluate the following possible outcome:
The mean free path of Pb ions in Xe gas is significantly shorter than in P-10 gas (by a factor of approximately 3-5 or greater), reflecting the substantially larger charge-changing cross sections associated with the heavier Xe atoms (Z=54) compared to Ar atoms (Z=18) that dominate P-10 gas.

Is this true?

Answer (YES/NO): YES